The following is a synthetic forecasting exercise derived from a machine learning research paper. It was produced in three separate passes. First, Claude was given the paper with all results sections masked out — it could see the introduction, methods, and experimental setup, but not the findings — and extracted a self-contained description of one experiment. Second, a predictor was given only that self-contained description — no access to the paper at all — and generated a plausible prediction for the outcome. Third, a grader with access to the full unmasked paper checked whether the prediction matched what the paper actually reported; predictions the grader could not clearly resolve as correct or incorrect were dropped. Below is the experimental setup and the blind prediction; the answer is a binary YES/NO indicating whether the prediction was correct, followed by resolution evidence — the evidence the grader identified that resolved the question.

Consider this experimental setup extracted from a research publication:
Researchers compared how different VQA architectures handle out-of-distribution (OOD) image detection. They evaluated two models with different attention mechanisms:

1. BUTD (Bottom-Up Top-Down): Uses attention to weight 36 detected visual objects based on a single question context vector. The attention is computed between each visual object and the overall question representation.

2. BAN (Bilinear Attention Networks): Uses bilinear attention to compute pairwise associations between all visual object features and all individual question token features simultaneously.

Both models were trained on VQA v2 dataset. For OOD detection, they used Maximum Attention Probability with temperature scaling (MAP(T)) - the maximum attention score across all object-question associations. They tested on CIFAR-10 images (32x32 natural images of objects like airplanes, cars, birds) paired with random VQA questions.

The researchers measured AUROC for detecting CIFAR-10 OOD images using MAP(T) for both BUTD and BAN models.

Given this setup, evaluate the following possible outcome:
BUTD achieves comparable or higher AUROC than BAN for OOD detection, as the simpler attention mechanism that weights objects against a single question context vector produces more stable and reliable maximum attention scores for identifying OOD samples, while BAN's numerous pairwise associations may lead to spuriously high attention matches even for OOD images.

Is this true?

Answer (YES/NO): NO